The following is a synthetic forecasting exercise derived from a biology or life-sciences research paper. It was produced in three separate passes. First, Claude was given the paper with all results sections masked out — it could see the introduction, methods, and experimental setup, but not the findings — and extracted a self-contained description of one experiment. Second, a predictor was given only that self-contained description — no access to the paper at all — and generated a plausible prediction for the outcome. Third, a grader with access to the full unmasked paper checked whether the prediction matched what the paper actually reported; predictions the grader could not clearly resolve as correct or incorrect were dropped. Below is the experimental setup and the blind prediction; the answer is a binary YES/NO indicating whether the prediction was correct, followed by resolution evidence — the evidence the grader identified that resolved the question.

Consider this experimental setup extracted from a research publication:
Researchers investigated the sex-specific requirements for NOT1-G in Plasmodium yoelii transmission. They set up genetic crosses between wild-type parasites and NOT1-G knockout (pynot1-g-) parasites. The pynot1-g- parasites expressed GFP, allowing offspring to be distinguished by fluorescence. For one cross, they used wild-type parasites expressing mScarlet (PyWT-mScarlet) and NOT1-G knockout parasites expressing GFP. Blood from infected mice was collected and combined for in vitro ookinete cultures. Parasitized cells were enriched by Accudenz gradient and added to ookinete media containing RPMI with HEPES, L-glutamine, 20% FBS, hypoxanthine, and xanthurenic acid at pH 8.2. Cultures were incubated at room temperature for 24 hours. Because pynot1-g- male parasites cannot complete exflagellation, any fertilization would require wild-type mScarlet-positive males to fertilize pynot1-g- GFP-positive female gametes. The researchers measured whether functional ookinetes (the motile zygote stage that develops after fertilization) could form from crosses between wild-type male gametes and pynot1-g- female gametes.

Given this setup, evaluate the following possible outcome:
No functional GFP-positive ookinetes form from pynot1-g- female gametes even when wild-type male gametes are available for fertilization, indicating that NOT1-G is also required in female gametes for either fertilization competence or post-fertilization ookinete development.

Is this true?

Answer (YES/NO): YES